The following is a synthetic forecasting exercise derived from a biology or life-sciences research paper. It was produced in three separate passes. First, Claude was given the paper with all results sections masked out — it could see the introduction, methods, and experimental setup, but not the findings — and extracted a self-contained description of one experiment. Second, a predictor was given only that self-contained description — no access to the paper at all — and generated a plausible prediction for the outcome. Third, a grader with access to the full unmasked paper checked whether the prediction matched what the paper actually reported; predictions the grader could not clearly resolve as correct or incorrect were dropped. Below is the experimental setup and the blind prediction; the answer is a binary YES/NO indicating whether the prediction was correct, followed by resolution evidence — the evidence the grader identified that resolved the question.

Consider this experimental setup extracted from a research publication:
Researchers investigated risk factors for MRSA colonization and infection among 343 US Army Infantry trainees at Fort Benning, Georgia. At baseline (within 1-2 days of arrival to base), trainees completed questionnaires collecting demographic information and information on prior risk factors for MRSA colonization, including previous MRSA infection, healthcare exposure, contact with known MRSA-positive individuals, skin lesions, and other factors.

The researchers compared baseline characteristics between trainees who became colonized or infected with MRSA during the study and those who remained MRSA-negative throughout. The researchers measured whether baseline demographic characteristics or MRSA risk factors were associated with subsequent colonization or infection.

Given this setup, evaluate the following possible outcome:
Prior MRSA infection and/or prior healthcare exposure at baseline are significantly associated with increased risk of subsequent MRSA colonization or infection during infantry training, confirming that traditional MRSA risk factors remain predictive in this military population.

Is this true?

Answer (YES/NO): NO